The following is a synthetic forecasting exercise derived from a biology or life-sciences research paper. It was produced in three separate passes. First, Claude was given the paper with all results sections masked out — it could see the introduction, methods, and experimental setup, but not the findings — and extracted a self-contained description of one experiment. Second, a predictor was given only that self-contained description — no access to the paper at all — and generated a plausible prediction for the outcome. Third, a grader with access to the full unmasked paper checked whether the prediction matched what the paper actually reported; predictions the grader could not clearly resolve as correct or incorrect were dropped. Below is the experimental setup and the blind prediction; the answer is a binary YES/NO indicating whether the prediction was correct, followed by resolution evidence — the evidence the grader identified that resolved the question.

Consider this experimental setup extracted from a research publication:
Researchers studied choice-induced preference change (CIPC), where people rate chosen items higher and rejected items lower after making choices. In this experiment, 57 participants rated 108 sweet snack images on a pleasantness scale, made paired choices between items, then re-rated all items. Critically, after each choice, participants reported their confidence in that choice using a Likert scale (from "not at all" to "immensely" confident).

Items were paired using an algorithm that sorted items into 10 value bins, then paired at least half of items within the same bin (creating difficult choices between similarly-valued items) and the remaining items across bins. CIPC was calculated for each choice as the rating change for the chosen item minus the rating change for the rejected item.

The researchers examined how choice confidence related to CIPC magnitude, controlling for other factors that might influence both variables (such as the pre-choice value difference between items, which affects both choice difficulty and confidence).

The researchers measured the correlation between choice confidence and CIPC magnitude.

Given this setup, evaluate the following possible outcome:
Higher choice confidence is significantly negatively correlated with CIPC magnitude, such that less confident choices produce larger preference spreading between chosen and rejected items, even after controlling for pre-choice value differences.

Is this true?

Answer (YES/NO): NO